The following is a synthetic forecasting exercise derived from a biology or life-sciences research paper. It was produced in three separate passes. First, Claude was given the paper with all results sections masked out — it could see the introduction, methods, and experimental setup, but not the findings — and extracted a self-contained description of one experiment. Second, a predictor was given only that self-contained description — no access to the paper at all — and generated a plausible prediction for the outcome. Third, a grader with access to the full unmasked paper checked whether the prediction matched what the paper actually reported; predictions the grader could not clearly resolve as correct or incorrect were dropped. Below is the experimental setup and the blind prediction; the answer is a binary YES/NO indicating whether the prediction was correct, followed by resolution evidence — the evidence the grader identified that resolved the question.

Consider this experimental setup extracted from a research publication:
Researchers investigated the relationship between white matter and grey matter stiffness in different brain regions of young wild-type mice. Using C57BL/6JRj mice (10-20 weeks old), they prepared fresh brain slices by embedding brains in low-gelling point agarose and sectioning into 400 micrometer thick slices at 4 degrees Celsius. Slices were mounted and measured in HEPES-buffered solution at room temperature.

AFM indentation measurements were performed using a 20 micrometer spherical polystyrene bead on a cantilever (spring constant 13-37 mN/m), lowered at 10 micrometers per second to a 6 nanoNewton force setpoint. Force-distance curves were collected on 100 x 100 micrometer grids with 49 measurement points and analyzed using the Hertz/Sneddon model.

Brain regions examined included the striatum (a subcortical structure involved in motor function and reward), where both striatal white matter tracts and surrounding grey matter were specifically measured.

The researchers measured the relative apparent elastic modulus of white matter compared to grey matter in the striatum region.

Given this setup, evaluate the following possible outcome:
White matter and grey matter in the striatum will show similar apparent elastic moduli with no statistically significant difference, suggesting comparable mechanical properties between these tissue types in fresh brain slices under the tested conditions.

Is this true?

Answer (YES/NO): YES